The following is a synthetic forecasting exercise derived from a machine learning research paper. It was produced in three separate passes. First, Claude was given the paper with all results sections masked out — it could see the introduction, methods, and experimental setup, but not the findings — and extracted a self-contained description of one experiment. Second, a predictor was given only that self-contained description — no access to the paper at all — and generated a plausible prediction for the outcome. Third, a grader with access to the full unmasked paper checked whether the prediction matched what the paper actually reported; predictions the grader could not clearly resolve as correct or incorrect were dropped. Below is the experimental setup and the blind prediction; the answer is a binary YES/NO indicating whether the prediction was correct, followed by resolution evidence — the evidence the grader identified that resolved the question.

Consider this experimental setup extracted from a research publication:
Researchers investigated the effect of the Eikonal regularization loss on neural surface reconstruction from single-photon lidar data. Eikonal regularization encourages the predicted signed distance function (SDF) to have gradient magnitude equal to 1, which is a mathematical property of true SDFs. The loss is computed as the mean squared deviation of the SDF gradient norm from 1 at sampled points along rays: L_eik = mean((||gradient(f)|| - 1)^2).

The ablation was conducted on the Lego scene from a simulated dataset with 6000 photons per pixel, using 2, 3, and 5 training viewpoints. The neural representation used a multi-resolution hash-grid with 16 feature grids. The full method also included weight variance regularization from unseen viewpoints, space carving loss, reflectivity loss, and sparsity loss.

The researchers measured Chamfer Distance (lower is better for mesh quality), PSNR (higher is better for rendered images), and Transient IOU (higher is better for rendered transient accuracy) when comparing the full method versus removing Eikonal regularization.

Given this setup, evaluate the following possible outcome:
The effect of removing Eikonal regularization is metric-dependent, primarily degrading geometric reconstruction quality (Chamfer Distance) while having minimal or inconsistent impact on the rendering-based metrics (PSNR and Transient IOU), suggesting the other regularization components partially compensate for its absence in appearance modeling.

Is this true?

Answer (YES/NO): NO